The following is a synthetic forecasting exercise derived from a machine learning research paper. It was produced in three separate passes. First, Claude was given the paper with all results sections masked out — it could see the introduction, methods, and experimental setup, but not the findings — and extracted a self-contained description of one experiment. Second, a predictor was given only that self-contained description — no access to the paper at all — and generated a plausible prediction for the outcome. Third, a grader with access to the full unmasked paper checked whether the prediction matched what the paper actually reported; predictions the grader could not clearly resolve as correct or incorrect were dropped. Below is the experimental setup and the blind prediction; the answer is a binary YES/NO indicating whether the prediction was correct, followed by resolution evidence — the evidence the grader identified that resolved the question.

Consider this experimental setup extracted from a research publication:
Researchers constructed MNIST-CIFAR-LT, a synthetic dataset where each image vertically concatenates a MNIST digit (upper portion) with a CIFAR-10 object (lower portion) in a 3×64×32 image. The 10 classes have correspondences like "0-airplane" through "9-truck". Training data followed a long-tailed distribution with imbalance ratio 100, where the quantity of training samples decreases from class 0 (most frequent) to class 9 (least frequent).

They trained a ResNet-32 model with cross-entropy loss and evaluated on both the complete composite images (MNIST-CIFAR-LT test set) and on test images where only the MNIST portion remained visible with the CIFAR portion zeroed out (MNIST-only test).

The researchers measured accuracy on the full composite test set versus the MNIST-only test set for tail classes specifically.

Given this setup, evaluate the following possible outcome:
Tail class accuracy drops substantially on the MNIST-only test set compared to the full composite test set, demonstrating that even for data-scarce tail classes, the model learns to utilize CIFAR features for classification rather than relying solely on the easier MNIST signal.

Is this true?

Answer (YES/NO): NO